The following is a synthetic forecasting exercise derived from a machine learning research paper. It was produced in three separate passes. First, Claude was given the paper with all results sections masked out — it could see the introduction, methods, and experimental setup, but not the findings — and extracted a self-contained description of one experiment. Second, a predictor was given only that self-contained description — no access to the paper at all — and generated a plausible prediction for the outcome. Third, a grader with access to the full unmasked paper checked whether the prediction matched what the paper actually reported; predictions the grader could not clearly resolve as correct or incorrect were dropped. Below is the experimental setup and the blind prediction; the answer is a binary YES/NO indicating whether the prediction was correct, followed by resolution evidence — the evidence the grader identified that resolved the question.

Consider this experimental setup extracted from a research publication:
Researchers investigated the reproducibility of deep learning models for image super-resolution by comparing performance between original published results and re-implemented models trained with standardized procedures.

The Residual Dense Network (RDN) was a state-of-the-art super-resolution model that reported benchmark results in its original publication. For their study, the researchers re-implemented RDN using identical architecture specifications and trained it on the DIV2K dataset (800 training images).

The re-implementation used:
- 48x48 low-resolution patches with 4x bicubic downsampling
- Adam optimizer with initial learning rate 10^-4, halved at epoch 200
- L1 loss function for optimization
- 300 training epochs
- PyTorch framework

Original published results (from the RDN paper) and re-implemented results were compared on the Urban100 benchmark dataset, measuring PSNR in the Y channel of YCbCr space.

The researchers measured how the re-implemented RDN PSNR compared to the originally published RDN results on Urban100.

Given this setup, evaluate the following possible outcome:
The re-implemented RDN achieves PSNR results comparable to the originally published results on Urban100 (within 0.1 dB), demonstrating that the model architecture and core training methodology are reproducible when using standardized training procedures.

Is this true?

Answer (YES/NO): NO